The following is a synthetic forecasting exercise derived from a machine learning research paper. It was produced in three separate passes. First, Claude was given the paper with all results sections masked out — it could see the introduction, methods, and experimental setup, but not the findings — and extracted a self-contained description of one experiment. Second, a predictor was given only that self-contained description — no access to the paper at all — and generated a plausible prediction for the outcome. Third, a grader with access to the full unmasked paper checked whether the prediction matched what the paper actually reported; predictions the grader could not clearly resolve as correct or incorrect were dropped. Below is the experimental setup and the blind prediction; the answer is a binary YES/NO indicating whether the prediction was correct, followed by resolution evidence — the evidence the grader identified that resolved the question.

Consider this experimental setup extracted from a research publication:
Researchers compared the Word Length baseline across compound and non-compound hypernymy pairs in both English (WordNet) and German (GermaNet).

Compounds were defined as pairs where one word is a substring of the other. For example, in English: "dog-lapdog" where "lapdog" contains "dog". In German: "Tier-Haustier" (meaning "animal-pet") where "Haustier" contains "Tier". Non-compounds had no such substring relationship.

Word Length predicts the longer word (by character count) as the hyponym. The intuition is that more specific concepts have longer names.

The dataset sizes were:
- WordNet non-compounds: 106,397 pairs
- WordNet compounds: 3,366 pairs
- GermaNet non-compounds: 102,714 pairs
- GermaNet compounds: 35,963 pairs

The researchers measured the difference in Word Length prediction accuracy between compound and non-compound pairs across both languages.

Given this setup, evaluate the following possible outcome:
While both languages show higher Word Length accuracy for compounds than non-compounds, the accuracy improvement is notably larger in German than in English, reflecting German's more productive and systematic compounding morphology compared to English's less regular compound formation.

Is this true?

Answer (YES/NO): NO